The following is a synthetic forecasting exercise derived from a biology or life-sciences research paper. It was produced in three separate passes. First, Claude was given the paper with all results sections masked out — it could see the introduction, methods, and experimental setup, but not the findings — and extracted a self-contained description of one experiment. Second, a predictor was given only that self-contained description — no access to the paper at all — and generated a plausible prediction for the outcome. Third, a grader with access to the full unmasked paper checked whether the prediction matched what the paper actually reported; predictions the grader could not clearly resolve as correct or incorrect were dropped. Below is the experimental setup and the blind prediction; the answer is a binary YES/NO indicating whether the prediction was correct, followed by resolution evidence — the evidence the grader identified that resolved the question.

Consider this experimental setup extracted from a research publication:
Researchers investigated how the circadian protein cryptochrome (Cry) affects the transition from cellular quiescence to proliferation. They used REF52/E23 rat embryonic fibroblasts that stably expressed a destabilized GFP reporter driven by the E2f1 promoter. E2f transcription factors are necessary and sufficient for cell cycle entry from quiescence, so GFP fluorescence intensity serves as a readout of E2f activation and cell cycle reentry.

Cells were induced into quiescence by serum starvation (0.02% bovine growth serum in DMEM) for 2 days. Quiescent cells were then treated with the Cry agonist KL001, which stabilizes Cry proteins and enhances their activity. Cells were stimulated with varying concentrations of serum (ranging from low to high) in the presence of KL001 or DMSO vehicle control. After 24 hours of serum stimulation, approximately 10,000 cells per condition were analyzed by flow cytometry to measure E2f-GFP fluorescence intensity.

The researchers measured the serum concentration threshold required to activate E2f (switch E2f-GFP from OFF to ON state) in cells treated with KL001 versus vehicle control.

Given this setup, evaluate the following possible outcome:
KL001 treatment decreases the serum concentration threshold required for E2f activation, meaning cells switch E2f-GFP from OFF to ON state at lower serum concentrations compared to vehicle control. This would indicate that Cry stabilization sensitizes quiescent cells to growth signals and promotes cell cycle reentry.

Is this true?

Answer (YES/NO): NO